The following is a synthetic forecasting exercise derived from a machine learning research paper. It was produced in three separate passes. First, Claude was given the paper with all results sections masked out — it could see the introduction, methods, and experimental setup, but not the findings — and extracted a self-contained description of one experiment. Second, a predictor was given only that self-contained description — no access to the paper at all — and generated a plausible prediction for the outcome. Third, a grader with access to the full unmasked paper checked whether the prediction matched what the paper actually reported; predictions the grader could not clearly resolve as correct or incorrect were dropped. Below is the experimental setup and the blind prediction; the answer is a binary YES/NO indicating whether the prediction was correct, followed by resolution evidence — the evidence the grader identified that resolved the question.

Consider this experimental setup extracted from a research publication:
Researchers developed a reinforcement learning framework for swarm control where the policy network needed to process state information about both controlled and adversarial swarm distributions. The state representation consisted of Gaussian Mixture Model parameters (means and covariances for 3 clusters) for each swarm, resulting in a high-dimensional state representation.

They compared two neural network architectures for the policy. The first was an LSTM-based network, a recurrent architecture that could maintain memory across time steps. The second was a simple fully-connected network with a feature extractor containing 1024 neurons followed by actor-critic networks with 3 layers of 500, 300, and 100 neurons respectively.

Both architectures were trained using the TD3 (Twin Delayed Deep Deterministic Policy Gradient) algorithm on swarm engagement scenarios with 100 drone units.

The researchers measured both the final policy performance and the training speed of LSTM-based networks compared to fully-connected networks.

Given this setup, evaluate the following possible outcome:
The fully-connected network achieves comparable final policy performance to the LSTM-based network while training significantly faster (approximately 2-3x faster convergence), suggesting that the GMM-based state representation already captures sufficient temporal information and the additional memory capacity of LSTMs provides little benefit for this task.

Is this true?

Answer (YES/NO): NO